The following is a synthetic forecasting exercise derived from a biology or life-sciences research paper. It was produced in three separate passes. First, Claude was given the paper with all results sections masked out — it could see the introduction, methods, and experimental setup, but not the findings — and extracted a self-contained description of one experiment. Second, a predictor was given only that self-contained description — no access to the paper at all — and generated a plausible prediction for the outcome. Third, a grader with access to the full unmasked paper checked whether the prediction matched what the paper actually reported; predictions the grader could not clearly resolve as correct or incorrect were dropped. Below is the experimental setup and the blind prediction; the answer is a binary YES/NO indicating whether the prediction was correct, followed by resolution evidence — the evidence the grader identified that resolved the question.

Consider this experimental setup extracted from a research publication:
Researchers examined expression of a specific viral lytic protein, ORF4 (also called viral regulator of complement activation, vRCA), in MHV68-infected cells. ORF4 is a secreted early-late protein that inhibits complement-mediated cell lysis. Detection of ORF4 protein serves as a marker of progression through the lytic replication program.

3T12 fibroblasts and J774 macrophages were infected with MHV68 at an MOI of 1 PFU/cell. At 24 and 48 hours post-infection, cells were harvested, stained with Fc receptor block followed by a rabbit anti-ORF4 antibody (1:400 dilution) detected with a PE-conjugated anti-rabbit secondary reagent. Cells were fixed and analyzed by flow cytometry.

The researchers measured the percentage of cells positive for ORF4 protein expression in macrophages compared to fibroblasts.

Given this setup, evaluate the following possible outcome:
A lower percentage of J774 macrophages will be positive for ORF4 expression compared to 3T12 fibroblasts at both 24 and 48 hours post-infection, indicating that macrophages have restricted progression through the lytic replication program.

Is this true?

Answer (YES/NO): YES